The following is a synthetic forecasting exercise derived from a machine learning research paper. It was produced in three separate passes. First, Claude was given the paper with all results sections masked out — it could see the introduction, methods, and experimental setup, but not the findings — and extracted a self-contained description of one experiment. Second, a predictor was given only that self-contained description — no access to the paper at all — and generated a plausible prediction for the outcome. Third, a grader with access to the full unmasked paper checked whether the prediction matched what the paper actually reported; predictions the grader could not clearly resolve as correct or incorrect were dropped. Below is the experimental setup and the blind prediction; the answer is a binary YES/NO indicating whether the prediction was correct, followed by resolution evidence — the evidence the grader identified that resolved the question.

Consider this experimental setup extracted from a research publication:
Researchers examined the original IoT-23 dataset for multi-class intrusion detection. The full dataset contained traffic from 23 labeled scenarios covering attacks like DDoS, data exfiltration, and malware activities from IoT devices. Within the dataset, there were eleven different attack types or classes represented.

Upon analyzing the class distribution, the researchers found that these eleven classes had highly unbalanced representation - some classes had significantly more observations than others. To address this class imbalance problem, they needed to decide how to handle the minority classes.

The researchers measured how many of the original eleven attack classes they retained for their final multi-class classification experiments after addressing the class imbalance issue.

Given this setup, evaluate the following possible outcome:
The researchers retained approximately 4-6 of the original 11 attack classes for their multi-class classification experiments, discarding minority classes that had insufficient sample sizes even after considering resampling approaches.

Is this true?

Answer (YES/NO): NO